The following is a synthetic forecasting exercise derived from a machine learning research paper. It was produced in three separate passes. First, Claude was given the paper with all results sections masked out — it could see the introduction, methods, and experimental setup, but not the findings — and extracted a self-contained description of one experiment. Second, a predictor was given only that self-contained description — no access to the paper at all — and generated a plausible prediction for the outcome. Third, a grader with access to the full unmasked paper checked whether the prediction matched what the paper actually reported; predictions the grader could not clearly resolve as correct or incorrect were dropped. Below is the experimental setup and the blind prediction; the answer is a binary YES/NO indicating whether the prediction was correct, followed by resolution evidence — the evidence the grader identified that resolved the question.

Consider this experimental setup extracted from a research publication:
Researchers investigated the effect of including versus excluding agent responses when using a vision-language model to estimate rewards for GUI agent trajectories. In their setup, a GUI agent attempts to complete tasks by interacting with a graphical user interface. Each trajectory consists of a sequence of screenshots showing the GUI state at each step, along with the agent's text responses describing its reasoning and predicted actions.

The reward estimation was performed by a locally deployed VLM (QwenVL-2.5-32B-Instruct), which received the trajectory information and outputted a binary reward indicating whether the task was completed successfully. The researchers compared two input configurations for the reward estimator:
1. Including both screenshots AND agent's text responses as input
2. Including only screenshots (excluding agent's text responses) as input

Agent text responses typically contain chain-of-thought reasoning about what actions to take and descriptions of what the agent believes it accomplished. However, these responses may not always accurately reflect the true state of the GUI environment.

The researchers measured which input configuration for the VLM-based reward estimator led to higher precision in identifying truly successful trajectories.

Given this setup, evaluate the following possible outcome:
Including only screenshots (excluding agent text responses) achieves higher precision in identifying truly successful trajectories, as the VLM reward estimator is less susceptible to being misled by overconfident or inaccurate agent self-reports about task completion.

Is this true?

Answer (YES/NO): YES